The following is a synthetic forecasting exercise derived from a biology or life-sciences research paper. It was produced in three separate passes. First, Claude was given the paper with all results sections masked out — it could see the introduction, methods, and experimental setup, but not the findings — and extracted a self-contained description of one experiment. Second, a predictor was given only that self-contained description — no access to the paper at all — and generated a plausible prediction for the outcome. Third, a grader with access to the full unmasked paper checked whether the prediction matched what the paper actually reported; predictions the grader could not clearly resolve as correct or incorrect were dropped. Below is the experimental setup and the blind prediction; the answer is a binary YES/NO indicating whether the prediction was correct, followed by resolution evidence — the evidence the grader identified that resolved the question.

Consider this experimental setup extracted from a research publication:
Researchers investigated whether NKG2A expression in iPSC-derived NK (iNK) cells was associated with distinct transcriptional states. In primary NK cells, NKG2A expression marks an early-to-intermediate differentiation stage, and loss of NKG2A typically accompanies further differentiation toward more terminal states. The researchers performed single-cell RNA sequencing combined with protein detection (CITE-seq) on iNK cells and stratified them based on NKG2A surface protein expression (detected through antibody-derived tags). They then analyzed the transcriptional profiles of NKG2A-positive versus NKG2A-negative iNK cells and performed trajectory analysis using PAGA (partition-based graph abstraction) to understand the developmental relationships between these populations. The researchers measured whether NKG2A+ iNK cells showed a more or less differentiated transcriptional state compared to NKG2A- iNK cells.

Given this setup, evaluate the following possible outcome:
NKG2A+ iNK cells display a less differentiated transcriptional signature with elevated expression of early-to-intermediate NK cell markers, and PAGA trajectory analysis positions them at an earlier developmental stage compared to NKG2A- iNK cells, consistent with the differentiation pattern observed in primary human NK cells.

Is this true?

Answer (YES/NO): NO